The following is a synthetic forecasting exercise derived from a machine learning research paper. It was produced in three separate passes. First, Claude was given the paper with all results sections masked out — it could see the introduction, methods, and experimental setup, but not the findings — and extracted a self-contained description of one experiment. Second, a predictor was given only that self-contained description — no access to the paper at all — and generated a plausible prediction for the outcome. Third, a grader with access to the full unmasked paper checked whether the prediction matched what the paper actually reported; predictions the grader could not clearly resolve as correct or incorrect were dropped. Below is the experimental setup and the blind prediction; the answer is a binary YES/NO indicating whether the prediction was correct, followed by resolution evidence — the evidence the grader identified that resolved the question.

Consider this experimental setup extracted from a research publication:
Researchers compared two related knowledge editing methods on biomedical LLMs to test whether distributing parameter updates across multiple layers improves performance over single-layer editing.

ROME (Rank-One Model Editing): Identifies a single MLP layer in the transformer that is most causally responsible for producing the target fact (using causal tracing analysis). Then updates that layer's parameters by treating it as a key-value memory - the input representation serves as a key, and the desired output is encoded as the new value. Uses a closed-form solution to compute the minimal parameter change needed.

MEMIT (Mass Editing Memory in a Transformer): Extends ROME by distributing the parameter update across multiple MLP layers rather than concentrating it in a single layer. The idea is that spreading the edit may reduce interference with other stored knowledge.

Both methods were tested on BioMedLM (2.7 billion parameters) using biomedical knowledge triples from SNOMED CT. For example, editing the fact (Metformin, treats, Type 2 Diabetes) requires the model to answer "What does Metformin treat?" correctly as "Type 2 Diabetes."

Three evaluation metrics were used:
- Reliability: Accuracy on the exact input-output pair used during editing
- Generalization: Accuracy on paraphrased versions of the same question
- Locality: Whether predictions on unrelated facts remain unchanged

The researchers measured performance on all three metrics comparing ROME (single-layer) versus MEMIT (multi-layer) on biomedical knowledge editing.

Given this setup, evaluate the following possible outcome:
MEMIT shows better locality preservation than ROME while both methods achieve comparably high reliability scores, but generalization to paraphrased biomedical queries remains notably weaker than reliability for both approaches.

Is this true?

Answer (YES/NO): NO